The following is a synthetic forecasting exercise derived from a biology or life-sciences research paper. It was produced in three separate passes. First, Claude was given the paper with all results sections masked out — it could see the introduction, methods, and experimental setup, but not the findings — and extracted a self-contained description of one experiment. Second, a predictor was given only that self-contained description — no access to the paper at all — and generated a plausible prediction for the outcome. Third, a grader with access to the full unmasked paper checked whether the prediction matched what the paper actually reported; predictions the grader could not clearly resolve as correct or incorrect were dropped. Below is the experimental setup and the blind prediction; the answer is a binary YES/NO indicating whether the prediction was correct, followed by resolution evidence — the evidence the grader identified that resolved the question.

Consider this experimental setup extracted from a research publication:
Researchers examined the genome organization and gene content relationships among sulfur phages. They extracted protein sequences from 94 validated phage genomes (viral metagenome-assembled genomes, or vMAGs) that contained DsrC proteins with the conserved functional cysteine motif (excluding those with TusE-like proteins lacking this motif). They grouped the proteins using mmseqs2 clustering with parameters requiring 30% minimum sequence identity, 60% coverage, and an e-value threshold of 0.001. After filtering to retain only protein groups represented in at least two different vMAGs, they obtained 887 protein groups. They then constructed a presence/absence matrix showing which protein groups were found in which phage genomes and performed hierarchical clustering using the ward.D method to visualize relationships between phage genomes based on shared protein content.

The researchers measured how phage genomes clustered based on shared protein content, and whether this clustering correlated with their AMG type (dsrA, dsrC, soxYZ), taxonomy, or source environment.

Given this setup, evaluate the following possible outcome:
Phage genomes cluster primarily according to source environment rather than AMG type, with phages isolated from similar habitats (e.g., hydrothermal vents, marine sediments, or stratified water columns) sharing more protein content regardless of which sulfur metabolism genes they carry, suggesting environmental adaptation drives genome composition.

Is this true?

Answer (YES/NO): NO